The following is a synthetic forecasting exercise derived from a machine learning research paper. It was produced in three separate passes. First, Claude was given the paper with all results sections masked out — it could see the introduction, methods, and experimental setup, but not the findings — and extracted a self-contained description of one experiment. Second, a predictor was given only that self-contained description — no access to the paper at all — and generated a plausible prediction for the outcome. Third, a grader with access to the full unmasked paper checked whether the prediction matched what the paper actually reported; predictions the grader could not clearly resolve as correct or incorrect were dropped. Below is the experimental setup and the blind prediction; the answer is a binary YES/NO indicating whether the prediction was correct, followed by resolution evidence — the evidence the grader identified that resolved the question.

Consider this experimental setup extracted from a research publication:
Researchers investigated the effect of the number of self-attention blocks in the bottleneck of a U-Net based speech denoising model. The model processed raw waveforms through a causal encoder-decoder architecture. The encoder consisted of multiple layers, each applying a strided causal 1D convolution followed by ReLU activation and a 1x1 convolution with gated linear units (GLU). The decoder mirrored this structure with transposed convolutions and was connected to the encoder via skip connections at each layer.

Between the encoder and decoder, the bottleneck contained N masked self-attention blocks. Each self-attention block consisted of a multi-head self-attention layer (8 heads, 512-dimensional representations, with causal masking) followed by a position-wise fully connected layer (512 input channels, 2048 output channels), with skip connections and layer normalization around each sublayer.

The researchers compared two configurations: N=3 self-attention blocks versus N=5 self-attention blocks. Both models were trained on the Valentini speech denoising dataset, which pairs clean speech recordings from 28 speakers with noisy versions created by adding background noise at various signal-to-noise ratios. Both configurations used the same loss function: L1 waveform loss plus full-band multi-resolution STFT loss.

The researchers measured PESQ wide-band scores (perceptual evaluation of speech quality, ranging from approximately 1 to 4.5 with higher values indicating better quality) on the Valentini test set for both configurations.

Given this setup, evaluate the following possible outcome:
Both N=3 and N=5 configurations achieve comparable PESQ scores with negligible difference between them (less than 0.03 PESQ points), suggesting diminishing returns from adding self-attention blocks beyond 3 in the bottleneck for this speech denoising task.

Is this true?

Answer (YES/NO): YES